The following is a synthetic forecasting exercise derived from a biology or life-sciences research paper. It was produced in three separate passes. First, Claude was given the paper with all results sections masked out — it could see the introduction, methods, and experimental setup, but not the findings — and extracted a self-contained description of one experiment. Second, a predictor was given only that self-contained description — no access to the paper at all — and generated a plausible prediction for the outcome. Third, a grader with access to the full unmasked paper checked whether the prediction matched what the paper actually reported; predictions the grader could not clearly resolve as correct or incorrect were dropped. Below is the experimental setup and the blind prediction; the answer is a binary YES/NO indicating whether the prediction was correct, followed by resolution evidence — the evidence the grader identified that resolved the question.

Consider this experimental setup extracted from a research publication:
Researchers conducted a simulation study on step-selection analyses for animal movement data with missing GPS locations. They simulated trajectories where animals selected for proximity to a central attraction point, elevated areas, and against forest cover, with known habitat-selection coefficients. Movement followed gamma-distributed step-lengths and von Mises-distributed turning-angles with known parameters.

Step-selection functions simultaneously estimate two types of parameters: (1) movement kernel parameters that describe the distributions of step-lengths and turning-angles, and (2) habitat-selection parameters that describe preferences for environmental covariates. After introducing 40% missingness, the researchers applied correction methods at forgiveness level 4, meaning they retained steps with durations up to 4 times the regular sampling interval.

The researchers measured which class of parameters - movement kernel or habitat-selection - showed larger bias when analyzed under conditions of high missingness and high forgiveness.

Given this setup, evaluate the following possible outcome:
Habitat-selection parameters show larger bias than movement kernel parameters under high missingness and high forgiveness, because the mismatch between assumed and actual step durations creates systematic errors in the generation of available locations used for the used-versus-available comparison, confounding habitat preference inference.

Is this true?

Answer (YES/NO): NO